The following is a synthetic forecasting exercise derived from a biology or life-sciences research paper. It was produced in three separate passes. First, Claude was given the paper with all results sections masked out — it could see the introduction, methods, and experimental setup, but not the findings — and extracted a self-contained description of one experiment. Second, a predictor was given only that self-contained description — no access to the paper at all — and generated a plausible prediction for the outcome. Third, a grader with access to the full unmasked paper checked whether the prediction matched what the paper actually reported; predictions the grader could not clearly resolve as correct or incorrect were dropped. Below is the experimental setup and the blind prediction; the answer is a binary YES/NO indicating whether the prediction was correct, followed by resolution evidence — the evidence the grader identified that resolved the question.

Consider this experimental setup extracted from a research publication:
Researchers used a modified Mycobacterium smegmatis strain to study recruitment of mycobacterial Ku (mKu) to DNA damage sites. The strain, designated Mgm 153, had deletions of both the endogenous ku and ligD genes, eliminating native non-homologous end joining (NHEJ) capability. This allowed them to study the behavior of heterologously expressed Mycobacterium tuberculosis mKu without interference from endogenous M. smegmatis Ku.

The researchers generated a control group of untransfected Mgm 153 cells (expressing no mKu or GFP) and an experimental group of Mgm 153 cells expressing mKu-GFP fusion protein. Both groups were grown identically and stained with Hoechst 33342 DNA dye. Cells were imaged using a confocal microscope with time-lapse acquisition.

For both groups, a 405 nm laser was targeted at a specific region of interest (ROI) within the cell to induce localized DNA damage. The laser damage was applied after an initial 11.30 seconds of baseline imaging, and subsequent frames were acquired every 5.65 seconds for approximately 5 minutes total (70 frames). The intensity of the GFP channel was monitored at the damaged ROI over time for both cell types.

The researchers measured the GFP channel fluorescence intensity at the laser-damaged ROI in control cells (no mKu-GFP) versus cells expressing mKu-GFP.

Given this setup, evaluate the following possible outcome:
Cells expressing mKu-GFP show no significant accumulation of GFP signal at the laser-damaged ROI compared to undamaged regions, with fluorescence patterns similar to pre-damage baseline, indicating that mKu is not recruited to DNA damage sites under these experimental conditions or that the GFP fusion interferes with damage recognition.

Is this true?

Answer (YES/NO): NO